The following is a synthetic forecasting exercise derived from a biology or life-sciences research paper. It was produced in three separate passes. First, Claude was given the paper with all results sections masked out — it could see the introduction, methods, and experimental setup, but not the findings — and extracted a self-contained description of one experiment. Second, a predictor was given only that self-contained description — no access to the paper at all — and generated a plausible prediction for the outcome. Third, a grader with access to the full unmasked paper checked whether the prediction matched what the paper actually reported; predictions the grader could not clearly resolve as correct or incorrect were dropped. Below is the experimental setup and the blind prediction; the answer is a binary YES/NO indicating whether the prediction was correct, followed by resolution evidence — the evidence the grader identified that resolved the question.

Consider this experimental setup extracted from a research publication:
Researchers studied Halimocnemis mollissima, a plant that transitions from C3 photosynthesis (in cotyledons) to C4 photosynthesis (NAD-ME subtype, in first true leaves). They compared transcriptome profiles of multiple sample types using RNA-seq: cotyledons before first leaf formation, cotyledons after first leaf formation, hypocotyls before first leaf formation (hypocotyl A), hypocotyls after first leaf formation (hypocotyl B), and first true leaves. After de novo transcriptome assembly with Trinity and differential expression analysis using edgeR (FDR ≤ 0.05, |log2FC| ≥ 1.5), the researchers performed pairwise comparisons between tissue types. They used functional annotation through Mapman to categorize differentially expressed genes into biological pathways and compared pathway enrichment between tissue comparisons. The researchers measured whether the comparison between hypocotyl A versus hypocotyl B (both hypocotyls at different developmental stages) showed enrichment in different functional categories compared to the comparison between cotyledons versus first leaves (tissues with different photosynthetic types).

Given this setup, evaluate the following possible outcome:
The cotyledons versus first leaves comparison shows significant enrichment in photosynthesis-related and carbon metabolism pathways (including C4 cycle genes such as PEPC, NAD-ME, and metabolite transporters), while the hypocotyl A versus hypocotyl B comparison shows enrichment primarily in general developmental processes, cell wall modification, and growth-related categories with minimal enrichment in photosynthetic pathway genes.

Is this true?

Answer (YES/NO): NO